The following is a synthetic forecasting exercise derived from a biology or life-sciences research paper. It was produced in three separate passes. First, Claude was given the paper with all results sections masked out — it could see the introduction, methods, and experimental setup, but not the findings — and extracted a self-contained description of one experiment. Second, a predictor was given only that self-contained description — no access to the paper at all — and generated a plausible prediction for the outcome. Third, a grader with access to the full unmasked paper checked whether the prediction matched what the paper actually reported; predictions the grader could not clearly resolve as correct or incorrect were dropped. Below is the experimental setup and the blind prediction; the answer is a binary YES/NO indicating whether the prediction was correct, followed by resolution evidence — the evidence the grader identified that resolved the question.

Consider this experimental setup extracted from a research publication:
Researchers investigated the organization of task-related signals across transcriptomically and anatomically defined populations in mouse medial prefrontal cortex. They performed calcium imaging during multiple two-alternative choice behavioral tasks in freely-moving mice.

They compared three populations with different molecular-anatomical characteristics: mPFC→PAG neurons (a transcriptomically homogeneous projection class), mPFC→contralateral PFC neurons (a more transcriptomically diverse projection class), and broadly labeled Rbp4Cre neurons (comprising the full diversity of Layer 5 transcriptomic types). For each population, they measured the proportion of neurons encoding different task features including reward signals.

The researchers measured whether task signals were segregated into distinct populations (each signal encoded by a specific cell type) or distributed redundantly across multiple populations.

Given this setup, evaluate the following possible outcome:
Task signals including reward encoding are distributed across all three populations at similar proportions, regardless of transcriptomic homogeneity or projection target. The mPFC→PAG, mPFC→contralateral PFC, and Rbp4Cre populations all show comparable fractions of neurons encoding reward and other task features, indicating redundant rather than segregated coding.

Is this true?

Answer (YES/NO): NO